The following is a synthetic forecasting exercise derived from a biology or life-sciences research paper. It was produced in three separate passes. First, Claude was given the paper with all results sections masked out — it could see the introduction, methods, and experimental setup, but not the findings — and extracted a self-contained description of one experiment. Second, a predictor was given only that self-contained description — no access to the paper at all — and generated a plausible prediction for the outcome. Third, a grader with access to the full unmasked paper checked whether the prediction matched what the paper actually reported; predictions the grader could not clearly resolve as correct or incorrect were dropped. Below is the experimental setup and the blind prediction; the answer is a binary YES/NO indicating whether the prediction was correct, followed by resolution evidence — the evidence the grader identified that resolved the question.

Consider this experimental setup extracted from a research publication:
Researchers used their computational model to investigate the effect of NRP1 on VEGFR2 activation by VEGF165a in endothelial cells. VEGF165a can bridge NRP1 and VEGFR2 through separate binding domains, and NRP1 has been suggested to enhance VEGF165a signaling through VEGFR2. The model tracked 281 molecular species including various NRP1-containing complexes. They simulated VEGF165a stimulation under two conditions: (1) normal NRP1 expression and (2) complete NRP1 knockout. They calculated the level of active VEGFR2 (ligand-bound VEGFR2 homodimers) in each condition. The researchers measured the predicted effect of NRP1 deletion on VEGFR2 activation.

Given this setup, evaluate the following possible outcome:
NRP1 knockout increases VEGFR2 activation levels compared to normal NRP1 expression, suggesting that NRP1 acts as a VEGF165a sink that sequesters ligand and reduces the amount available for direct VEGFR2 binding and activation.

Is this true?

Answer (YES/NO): NO